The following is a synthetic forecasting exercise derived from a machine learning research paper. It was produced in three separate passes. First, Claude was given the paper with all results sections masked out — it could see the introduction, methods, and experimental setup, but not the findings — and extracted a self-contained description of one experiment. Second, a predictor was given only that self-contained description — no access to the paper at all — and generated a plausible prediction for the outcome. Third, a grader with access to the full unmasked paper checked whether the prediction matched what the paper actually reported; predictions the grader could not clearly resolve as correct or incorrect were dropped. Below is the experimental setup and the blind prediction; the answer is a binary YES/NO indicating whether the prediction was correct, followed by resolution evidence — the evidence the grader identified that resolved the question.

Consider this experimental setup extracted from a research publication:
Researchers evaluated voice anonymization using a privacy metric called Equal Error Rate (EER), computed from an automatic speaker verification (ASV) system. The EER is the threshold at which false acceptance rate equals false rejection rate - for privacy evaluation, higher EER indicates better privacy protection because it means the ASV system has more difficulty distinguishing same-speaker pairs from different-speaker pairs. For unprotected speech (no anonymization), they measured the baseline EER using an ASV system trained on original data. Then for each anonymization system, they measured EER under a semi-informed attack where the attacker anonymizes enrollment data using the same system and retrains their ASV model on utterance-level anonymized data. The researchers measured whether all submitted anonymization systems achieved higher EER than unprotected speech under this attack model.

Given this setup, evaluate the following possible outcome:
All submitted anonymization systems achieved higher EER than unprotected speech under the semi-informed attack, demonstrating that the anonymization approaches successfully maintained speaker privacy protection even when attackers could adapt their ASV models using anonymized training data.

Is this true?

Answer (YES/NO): YES